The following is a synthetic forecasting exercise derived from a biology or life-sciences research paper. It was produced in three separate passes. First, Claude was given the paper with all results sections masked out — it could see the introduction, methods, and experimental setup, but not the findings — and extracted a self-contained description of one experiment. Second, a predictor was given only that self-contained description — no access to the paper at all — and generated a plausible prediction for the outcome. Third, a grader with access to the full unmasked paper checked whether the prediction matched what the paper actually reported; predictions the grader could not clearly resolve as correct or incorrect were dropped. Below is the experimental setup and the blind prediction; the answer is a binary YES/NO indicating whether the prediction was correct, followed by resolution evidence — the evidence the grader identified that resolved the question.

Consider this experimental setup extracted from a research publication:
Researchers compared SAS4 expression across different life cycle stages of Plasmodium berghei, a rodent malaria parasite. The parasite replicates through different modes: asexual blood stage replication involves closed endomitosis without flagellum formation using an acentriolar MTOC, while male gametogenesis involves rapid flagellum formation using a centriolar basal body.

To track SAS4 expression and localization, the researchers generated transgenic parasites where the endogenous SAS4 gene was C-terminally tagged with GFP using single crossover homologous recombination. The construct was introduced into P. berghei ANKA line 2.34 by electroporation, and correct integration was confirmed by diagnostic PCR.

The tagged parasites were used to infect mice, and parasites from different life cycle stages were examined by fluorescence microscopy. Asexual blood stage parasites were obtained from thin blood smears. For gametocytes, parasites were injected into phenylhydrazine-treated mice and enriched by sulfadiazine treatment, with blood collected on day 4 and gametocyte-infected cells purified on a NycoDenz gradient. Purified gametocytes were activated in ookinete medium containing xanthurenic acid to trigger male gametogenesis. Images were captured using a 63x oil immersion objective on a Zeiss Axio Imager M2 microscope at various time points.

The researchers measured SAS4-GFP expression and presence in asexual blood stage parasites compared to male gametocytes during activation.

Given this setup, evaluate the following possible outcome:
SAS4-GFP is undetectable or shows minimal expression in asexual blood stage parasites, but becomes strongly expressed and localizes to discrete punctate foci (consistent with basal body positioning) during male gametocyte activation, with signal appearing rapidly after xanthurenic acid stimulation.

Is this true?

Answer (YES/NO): YES